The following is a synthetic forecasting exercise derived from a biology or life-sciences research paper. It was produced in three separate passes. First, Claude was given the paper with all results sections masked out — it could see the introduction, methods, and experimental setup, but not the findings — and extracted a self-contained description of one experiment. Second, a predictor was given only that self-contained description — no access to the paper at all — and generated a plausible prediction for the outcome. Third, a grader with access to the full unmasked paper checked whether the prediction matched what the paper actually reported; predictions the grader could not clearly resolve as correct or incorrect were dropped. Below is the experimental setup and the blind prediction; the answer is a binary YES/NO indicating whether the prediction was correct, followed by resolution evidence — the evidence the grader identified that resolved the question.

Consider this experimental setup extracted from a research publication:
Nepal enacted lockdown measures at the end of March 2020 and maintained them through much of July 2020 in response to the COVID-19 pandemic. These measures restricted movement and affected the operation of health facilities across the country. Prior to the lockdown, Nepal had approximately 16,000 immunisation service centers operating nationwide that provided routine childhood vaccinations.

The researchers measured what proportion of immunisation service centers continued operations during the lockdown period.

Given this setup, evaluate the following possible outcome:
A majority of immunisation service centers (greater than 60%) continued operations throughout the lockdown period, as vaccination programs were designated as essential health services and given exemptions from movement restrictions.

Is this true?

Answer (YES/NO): NO